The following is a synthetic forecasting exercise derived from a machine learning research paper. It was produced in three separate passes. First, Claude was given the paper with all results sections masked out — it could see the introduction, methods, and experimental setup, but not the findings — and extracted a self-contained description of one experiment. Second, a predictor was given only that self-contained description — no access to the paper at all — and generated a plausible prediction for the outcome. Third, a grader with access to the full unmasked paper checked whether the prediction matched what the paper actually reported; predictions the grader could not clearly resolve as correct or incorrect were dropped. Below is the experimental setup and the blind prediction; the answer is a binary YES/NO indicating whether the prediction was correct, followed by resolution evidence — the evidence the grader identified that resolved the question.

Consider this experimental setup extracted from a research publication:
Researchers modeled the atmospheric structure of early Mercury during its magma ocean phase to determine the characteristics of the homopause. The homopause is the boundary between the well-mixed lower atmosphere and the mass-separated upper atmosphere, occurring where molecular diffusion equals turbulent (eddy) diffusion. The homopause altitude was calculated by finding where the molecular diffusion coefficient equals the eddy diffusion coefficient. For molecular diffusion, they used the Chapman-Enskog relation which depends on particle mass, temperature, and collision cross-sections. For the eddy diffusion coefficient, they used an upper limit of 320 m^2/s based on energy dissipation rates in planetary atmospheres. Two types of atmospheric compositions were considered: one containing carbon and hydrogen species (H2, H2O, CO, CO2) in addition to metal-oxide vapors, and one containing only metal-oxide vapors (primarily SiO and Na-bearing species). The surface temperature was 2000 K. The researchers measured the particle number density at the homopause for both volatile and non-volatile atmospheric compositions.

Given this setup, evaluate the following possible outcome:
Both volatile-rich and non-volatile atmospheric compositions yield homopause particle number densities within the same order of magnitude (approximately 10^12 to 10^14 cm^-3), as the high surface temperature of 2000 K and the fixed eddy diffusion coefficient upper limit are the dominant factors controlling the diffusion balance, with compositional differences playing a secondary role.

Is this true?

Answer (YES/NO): NO